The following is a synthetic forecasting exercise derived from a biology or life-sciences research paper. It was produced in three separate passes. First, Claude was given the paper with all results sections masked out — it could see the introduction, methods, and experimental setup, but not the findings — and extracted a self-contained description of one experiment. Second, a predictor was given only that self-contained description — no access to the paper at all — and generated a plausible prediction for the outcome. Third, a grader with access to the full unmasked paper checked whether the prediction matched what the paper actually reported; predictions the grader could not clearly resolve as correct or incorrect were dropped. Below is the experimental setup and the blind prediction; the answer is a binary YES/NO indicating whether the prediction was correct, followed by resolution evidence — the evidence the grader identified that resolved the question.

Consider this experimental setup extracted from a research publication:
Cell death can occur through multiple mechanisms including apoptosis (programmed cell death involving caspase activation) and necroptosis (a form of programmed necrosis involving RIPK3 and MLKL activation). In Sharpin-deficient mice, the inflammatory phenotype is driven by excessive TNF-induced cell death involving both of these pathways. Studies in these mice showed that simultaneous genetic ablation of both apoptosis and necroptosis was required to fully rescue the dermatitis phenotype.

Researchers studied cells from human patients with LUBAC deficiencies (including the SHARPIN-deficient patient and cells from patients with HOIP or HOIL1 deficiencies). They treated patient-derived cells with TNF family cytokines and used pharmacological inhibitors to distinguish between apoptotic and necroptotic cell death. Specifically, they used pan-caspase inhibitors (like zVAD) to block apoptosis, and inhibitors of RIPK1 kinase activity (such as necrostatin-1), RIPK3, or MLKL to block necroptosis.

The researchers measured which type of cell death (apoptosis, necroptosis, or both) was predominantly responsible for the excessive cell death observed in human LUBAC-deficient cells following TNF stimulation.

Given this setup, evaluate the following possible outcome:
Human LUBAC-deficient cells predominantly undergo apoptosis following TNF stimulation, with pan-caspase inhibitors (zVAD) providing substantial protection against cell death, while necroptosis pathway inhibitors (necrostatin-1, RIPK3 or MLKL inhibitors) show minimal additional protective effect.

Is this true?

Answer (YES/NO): YES